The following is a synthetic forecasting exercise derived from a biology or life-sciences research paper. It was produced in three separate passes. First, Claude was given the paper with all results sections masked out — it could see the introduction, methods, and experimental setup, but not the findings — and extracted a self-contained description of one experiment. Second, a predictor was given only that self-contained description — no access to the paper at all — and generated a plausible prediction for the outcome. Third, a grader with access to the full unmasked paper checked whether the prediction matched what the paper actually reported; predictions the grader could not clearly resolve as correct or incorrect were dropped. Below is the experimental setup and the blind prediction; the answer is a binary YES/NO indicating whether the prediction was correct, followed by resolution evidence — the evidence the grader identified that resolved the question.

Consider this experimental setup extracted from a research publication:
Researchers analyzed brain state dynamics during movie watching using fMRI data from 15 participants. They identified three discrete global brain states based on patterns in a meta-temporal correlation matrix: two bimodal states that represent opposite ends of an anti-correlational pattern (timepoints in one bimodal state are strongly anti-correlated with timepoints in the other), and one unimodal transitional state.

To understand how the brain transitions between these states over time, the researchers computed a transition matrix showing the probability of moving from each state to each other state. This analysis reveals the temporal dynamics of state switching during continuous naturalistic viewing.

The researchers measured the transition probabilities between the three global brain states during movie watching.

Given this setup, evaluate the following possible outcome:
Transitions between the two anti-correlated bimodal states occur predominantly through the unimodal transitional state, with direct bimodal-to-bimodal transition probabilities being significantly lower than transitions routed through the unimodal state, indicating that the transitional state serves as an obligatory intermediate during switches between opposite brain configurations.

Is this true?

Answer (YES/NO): YES